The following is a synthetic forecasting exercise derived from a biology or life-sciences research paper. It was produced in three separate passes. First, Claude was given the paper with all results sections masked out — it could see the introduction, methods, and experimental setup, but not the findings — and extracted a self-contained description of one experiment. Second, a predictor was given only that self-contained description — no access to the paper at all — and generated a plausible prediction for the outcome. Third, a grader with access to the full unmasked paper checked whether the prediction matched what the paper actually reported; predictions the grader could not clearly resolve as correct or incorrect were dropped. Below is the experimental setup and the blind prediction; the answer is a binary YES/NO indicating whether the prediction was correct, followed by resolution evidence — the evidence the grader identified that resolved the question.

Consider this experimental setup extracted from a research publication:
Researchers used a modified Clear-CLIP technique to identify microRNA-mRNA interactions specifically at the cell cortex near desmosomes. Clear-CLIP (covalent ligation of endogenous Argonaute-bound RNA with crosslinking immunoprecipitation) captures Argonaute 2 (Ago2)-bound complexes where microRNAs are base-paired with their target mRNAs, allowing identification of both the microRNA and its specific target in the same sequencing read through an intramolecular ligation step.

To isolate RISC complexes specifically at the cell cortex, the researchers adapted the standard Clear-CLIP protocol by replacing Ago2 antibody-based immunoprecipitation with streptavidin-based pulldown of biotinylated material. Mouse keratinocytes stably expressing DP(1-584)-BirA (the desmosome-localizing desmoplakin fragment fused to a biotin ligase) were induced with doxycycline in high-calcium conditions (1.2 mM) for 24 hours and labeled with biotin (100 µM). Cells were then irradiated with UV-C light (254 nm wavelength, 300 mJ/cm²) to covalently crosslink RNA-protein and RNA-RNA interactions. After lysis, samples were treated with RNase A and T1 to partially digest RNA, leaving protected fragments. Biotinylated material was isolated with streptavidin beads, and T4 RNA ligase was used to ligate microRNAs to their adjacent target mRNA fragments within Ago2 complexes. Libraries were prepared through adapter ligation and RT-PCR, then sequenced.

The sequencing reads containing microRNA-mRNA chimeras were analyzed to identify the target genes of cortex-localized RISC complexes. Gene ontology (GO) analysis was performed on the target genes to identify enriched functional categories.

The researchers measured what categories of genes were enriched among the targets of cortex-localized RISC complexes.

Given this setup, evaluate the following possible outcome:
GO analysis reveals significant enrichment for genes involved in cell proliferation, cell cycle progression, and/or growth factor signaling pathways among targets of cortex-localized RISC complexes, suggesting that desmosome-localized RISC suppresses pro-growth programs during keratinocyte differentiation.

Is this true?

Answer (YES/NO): NO